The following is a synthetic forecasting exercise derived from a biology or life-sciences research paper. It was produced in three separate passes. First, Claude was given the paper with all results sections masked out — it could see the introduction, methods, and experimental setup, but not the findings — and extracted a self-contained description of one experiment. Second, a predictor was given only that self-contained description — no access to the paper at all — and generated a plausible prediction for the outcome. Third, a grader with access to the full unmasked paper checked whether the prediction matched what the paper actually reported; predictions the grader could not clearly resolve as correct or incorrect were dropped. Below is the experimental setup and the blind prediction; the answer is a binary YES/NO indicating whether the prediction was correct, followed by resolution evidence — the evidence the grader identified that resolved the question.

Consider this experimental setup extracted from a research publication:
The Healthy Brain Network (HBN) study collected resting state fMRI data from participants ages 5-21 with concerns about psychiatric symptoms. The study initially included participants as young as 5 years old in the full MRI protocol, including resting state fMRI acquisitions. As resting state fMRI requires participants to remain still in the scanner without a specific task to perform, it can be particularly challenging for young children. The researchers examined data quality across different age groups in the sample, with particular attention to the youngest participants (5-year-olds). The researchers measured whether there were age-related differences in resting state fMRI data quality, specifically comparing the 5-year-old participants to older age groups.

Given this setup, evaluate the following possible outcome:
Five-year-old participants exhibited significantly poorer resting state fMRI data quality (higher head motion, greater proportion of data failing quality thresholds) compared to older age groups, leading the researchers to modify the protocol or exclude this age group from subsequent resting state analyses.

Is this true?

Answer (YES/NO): YES